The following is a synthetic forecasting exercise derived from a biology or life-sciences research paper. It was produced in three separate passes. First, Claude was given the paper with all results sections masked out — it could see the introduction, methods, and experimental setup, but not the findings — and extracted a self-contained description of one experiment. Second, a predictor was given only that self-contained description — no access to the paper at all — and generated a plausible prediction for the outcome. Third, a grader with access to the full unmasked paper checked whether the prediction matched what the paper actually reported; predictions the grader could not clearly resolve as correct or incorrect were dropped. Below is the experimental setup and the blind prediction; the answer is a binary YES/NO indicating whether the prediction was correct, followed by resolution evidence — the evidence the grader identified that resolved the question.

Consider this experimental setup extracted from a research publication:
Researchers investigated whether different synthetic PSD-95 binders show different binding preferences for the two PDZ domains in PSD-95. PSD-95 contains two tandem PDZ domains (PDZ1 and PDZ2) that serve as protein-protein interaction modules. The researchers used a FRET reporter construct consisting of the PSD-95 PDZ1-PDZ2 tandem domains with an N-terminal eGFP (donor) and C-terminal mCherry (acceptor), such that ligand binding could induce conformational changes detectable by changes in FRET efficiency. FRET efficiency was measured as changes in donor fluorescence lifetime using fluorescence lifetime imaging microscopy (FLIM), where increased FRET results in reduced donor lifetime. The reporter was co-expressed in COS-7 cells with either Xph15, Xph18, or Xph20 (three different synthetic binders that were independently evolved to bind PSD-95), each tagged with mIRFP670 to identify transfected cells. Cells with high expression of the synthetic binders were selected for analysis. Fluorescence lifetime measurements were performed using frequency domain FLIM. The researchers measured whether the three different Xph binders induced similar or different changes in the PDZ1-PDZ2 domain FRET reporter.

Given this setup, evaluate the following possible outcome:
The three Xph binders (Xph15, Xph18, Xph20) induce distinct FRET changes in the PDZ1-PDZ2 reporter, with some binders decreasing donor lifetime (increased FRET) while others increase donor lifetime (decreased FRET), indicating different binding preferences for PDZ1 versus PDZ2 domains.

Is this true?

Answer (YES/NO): NO